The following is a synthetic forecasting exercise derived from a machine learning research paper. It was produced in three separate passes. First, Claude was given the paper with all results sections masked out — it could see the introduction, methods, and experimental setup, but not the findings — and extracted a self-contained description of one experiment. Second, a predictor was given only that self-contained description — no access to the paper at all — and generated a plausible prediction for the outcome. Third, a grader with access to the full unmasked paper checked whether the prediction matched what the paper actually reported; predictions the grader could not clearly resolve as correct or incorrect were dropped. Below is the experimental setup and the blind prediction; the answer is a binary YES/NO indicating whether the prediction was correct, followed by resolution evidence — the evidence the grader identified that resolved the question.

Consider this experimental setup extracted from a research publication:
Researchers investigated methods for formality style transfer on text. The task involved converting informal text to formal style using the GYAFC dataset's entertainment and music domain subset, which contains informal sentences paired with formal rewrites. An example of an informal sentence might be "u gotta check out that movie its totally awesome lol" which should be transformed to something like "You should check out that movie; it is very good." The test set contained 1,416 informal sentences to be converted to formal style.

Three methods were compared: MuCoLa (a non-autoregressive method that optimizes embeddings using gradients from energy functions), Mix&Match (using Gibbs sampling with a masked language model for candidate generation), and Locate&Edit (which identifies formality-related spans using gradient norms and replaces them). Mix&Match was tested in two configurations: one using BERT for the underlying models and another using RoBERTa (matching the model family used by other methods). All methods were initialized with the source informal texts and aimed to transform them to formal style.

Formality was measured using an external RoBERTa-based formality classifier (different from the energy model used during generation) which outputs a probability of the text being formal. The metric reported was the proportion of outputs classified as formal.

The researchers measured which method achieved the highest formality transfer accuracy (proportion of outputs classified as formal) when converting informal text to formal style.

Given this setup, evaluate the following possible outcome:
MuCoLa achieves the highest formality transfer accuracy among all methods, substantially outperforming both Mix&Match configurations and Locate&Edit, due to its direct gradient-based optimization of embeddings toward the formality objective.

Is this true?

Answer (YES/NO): YES